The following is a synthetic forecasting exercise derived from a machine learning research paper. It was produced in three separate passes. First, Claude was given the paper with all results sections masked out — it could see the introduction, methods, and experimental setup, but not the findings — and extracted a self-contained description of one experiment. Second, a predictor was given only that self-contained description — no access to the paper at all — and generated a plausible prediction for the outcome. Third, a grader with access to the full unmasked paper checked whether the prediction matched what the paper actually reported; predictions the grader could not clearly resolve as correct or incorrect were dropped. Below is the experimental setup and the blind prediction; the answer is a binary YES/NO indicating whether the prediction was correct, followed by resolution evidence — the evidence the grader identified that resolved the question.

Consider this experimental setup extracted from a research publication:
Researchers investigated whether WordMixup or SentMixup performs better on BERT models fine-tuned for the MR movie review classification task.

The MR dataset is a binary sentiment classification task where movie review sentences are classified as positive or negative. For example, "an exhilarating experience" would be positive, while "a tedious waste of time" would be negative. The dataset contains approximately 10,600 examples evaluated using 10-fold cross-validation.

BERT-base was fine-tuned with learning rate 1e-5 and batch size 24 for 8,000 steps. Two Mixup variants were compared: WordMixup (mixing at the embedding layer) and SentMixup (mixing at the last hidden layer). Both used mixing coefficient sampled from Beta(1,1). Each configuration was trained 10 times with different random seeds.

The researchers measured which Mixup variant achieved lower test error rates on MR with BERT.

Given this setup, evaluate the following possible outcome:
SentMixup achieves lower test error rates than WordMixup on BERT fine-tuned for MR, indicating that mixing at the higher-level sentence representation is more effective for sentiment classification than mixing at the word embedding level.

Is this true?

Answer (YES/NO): NO